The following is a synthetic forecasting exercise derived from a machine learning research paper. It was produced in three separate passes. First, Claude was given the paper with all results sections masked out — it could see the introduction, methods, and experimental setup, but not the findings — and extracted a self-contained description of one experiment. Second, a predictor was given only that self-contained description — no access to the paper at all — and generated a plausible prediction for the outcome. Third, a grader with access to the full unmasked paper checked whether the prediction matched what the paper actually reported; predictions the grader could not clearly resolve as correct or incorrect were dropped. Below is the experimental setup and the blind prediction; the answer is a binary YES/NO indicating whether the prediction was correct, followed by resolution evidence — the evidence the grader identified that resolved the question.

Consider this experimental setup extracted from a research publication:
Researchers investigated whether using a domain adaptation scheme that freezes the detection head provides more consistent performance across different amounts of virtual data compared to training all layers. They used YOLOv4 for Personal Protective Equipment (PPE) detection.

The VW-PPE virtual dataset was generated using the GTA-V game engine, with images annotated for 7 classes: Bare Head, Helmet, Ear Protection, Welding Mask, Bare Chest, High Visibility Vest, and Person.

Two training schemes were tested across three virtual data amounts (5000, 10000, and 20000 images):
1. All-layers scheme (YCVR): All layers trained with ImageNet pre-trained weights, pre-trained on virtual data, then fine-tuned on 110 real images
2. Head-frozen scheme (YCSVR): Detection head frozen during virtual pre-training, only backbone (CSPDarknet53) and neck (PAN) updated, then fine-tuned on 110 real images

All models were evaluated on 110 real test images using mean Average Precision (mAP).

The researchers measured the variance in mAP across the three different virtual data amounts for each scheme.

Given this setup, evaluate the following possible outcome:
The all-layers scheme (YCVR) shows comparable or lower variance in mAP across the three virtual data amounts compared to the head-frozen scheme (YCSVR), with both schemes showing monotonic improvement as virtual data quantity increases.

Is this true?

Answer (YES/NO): NO